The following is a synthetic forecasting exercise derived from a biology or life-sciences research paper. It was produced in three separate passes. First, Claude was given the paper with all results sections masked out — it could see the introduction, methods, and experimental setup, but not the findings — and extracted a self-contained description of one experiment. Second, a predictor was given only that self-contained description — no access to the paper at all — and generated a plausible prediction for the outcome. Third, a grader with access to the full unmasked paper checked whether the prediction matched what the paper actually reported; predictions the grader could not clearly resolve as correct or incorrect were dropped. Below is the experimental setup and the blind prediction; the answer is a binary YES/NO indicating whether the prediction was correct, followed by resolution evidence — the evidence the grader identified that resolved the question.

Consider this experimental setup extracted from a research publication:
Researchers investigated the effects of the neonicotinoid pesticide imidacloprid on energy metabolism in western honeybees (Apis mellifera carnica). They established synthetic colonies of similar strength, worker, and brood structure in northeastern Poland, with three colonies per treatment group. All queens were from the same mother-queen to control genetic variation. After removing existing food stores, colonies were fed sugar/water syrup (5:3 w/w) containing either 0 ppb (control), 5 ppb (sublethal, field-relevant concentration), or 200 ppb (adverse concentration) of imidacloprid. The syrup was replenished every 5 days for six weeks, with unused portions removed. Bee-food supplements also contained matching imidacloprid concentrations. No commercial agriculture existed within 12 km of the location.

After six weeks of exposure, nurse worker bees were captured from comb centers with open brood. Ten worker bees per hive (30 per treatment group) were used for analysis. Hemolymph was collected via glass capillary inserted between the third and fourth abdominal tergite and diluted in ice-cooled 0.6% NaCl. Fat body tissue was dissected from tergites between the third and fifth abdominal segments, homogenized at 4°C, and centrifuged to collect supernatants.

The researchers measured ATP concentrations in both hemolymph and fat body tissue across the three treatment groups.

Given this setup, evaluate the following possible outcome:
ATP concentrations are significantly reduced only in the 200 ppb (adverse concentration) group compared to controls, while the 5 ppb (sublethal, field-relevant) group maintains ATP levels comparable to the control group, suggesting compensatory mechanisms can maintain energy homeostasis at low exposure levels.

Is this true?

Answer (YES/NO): NO